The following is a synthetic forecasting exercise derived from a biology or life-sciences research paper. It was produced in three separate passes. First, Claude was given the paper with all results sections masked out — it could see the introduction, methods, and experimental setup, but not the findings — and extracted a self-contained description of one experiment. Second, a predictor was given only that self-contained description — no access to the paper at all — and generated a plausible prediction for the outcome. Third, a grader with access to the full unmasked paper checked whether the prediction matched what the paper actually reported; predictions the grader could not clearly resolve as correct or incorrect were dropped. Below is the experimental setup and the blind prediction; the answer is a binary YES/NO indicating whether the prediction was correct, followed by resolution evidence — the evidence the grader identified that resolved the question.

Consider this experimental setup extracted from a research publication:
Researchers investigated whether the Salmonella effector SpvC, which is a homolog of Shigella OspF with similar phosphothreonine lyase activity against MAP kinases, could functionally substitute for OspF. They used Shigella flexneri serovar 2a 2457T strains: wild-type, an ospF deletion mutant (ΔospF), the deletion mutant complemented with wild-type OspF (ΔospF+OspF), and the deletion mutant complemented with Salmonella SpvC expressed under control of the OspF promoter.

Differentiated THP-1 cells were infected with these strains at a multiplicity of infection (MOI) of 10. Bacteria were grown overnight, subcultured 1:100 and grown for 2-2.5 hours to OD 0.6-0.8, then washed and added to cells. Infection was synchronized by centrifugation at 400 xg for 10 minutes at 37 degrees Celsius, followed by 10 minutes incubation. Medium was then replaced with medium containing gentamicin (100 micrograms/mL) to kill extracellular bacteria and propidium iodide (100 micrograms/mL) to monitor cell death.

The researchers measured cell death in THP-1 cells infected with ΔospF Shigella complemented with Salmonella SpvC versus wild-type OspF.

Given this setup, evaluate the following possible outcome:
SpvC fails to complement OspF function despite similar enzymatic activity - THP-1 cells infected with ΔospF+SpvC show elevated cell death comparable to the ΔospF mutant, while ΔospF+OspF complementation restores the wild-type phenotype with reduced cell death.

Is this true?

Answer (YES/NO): NO